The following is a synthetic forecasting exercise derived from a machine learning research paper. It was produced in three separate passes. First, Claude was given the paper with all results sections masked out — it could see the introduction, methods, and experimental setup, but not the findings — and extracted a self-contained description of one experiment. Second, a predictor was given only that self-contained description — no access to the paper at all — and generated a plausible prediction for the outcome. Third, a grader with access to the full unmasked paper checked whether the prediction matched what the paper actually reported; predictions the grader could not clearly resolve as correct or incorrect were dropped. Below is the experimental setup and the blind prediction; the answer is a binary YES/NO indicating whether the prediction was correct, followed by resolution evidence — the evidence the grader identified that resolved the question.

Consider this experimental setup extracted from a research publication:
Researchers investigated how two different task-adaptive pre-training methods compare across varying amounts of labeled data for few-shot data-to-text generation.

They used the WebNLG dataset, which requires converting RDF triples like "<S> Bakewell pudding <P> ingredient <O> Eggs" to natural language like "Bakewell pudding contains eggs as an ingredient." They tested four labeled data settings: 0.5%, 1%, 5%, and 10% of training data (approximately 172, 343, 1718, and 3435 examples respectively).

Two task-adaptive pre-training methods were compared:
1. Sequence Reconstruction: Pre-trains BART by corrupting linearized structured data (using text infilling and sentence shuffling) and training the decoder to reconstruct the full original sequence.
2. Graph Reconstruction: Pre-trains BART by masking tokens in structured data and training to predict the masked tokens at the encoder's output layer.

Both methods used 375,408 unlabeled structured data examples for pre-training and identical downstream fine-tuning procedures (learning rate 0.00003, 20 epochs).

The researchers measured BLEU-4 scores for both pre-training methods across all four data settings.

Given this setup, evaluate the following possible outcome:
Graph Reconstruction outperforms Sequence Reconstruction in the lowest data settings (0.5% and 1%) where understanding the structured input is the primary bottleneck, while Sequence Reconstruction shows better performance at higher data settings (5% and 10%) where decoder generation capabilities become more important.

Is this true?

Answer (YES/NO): NO